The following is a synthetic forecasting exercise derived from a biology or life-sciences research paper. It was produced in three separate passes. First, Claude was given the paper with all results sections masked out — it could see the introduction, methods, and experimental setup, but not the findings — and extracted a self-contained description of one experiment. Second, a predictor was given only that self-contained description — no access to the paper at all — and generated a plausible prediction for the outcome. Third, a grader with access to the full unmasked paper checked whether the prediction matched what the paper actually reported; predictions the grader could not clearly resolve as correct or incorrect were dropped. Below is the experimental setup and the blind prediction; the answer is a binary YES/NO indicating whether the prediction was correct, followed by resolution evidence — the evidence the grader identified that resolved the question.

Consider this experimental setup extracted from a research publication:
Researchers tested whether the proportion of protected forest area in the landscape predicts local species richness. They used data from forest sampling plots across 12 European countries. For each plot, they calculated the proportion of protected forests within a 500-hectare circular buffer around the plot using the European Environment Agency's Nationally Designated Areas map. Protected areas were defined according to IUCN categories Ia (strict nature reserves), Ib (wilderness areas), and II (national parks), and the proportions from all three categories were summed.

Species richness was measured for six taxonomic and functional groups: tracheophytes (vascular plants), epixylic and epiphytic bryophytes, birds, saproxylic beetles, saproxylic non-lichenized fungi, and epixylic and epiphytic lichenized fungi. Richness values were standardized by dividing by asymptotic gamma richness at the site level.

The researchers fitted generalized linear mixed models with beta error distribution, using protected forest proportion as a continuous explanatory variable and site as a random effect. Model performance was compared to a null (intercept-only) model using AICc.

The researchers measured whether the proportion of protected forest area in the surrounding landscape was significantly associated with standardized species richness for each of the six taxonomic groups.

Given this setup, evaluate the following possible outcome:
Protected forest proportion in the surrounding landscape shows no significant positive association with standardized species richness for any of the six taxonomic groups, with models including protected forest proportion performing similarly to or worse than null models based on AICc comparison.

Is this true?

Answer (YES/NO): NO